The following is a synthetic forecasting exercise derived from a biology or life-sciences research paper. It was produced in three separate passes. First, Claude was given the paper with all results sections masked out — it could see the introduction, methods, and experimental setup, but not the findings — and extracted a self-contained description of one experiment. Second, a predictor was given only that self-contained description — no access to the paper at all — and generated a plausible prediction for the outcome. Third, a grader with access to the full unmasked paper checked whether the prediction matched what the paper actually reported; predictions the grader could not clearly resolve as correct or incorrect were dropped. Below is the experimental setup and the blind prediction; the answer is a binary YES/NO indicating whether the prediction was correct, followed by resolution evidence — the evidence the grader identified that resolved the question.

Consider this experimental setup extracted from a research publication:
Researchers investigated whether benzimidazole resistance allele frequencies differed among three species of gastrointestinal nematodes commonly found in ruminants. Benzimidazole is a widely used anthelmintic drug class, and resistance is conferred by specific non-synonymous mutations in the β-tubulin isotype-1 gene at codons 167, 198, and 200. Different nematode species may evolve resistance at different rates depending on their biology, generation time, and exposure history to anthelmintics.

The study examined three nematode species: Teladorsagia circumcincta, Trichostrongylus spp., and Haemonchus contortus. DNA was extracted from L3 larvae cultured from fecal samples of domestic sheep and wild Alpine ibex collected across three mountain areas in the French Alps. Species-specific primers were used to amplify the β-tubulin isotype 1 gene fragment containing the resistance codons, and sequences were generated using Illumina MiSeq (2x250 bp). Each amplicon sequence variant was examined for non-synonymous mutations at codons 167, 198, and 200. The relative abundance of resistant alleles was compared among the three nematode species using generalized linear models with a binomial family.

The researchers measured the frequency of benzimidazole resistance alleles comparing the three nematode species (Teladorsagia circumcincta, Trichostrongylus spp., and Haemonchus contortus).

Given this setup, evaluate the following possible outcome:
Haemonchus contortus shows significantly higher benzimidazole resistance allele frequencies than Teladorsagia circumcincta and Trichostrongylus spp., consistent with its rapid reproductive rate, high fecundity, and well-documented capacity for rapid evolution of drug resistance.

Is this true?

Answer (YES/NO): NO